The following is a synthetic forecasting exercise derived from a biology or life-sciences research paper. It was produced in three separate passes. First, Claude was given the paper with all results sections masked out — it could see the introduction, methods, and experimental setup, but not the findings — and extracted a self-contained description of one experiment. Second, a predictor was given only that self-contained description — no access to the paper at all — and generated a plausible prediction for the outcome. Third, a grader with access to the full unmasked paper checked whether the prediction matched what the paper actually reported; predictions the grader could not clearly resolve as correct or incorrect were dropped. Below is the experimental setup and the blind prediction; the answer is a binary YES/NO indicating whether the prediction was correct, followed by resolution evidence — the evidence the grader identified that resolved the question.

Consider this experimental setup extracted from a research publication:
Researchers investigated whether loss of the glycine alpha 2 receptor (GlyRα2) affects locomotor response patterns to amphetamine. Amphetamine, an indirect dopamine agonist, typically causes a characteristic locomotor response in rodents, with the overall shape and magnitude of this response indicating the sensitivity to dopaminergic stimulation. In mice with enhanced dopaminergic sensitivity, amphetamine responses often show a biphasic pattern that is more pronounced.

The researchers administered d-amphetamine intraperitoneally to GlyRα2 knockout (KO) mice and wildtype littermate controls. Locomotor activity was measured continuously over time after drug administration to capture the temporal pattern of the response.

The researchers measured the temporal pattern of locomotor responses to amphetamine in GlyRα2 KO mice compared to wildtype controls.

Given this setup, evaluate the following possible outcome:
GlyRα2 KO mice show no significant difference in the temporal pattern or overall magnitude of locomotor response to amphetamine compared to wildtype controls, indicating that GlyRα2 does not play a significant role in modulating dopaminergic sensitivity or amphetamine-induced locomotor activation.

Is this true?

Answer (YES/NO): NO